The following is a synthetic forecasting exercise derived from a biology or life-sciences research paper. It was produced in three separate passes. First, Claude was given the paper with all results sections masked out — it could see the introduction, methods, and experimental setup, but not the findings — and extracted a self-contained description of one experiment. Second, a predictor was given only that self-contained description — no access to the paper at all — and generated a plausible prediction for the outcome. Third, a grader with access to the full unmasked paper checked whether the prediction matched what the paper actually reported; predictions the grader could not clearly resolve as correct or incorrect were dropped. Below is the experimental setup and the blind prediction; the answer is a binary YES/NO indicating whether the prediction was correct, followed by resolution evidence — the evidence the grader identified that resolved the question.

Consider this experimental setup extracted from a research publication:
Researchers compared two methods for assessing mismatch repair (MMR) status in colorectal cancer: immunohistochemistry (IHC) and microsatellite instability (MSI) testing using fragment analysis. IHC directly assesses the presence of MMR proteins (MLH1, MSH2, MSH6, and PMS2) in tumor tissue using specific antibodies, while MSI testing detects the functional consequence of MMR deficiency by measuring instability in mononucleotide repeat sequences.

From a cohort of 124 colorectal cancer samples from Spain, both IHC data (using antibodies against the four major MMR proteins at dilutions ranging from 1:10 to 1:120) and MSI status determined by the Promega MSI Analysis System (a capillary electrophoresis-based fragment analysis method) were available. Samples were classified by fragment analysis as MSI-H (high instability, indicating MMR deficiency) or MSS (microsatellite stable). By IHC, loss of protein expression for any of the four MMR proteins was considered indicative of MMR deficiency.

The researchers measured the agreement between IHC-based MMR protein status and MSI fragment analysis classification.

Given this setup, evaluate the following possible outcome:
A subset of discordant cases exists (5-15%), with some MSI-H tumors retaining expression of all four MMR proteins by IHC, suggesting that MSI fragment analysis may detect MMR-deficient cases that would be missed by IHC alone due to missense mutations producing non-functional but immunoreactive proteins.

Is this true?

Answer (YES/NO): YES